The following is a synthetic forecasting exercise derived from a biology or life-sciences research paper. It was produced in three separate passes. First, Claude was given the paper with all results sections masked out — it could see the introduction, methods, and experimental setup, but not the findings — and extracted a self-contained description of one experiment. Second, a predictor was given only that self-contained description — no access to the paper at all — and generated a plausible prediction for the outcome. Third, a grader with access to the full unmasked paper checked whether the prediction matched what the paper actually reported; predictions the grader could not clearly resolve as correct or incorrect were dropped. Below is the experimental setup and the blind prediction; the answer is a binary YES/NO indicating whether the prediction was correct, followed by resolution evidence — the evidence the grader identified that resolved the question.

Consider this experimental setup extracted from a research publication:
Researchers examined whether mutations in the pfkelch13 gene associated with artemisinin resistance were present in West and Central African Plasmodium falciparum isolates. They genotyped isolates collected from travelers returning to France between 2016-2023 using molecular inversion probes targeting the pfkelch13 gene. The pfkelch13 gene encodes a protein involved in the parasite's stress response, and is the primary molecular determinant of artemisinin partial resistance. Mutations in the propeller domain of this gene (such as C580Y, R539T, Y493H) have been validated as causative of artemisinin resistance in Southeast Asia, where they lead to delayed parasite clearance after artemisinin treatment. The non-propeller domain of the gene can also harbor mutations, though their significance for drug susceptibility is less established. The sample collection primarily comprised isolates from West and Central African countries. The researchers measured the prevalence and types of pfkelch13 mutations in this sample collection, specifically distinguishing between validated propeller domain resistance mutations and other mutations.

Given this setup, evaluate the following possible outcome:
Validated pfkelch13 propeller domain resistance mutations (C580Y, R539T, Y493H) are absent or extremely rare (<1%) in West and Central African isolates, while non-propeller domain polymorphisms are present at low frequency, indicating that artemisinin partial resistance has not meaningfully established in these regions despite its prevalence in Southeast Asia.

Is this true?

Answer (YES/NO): NO